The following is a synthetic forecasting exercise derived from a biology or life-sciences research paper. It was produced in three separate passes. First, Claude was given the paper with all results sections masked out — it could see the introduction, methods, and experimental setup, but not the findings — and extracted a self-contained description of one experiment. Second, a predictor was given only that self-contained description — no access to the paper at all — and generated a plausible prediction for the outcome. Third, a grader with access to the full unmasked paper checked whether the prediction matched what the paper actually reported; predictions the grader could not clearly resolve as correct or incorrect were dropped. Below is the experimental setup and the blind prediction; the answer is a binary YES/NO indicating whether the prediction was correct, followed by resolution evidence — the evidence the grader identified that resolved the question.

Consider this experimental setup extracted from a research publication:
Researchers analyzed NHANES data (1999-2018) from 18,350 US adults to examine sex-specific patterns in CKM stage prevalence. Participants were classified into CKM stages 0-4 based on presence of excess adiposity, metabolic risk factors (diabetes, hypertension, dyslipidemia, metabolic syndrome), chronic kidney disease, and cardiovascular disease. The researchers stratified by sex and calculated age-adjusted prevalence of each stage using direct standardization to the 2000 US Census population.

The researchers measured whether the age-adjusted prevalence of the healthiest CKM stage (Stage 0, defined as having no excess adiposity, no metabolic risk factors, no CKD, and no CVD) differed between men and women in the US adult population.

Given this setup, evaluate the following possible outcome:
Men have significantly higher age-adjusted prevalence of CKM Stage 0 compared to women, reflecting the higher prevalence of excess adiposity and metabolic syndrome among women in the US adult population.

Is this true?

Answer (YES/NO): NO